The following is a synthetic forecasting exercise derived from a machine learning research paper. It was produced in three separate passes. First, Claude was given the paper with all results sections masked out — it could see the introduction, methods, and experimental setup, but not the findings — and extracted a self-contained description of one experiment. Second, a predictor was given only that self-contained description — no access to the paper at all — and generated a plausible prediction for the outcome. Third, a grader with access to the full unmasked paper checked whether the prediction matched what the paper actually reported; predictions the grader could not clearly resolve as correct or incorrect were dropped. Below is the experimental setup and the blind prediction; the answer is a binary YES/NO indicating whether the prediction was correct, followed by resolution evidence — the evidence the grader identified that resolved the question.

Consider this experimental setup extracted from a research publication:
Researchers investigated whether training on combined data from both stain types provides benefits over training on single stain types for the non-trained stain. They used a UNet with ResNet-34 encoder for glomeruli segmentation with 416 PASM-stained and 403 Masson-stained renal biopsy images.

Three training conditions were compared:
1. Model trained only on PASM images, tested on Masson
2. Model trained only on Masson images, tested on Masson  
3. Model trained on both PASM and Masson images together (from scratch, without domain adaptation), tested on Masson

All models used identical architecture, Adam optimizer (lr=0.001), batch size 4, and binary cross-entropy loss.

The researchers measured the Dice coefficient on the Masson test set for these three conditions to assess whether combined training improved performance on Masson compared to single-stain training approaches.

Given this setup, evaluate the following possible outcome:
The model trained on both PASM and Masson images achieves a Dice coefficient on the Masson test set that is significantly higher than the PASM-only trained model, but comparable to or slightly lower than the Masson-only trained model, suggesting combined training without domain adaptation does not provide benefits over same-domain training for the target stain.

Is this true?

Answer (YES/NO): NO